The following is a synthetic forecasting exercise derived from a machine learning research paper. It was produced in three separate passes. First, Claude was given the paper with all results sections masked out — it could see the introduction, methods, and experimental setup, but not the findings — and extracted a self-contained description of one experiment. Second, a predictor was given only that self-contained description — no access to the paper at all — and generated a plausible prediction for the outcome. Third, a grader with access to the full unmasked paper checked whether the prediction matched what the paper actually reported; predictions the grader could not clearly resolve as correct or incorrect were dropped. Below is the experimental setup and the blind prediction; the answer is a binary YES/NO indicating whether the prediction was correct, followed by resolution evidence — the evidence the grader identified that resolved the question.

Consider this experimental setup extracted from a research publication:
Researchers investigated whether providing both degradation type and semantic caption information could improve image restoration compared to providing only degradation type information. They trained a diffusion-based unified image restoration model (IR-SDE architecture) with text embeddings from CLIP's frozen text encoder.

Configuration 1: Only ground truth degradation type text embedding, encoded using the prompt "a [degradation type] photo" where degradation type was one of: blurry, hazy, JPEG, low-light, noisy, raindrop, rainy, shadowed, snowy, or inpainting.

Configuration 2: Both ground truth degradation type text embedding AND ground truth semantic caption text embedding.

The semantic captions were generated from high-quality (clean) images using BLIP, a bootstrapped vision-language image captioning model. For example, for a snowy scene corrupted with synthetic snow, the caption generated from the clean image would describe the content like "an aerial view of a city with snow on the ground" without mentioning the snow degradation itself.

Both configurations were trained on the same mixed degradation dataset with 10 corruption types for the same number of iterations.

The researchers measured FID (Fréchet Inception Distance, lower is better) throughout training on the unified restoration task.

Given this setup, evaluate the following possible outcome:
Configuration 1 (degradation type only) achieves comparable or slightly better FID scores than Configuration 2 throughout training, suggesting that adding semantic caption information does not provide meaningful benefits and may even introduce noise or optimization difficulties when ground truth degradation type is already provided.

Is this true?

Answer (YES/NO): NO